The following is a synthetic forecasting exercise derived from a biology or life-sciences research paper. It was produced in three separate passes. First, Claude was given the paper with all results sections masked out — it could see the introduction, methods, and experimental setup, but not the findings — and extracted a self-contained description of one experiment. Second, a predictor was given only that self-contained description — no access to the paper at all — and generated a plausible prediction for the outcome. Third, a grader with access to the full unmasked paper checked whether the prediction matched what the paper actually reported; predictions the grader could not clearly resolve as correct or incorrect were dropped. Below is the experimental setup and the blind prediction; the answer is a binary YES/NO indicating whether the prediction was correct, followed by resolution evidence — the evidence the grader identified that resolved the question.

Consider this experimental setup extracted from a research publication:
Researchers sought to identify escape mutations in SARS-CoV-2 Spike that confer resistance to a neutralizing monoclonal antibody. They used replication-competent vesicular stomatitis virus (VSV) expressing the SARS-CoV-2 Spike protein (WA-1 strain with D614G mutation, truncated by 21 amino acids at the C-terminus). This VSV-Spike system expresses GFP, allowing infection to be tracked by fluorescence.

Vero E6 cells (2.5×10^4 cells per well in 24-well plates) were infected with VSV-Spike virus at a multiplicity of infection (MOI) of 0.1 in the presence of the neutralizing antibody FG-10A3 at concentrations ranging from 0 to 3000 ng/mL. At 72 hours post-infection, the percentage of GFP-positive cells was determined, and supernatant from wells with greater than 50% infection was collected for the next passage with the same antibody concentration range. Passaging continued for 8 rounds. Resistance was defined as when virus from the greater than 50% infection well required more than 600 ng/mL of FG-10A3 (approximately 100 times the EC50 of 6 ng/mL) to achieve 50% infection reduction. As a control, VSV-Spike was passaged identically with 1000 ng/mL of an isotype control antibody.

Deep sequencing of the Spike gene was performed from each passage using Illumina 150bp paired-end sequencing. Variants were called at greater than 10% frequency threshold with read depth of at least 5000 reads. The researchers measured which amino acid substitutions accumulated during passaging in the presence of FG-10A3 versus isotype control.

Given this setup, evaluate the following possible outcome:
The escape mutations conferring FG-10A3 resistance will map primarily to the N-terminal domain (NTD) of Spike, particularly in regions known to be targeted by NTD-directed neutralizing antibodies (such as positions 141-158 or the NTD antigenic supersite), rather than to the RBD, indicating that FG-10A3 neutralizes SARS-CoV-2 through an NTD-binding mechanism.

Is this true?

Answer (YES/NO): NO